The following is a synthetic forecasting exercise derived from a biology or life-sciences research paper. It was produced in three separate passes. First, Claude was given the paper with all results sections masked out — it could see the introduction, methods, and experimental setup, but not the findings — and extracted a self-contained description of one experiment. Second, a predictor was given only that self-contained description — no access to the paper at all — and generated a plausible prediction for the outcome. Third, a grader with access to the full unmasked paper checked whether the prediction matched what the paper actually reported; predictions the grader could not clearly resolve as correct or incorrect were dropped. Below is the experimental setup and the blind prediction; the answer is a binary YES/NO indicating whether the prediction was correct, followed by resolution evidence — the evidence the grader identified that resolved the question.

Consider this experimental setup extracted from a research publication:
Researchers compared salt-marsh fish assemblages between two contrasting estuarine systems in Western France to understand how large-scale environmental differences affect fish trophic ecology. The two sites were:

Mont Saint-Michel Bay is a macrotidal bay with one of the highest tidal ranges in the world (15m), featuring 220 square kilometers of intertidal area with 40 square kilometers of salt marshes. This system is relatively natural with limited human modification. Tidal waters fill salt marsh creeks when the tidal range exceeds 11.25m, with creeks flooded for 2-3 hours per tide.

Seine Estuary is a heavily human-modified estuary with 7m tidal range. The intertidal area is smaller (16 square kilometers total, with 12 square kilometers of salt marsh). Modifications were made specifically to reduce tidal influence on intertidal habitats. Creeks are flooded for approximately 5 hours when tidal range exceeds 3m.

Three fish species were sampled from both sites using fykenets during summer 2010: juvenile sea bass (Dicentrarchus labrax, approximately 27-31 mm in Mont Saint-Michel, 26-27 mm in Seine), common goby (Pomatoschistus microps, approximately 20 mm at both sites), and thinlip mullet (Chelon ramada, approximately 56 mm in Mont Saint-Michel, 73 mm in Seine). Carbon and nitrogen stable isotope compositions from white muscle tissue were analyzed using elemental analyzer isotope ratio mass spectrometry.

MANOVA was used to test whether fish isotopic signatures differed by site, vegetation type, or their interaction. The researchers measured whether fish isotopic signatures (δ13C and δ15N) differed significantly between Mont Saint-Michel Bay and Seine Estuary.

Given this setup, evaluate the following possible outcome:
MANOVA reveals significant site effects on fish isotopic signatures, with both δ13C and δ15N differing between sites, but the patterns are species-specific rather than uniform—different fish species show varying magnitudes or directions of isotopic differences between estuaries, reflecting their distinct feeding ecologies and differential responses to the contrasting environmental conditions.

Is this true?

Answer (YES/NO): NO